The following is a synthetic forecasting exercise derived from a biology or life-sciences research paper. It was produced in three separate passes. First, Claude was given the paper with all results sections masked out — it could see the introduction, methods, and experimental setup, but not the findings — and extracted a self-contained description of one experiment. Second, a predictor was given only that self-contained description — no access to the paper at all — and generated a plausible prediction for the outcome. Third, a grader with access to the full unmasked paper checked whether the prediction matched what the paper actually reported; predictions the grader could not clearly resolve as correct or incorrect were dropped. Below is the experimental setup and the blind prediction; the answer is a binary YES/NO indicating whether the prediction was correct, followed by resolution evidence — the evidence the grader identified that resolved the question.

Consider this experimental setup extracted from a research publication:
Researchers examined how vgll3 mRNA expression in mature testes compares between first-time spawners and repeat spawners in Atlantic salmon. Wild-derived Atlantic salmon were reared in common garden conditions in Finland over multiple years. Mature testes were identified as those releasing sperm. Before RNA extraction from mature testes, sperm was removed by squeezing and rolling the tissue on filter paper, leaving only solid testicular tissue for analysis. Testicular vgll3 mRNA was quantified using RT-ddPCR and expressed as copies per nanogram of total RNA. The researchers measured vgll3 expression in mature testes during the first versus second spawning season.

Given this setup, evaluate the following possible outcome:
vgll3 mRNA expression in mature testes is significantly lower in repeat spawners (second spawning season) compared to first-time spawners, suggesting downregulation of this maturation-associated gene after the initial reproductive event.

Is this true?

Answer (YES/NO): NO